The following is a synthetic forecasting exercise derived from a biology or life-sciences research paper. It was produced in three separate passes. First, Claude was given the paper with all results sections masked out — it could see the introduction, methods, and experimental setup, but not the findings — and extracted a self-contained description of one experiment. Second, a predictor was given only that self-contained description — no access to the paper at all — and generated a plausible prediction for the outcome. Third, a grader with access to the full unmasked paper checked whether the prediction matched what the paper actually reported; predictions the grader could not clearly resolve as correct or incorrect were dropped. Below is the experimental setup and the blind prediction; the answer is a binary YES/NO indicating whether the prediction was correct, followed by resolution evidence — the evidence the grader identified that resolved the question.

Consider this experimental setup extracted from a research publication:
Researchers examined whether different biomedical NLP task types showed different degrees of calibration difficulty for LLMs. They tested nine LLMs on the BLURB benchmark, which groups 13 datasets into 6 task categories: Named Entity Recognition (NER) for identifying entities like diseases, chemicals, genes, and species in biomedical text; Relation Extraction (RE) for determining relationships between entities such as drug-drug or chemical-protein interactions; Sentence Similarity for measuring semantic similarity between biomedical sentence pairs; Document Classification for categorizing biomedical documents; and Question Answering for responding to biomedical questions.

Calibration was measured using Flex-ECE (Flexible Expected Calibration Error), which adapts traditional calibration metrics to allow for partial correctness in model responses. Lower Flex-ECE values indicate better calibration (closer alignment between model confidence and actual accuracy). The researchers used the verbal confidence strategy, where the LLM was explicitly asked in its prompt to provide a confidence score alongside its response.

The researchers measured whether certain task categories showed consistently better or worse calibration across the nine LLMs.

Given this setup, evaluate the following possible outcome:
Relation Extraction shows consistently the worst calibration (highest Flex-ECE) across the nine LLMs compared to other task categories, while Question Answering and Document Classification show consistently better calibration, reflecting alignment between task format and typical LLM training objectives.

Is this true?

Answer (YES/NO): NO